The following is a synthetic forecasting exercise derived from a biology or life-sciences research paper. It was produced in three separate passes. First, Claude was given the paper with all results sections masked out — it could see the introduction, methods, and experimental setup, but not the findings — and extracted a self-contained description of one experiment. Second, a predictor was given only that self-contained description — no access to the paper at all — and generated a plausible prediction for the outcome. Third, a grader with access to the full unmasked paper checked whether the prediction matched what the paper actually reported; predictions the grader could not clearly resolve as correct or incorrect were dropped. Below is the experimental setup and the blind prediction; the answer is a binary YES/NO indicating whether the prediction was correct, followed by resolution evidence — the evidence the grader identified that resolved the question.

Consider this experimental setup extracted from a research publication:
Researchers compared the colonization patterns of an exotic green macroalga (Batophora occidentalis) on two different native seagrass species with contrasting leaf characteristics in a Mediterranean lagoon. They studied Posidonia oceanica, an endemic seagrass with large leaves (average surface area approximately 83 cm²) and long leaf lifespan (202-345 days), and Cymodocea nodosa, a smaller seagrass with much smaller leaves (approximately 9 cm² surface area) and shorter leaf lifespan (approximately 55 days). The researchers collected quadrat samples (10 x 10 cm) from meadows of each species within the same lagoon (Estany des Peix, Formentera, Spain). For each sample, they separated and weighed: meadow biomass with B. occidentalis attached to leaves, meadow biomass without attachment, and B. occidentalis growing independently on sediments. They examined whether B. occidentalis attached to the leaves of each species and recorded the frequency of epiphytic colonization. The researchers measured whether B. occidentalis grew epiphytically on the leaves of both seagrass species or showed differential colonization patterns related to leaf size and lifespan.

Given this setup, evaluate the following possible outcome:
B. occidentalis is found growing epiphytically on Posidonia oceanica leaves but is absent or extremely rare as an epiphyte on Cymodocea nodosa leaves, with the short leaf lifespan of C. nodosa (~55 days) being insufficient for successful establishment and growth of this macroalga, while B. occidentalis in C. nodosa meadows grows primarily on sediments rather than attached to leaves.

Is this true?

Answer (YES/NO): NO